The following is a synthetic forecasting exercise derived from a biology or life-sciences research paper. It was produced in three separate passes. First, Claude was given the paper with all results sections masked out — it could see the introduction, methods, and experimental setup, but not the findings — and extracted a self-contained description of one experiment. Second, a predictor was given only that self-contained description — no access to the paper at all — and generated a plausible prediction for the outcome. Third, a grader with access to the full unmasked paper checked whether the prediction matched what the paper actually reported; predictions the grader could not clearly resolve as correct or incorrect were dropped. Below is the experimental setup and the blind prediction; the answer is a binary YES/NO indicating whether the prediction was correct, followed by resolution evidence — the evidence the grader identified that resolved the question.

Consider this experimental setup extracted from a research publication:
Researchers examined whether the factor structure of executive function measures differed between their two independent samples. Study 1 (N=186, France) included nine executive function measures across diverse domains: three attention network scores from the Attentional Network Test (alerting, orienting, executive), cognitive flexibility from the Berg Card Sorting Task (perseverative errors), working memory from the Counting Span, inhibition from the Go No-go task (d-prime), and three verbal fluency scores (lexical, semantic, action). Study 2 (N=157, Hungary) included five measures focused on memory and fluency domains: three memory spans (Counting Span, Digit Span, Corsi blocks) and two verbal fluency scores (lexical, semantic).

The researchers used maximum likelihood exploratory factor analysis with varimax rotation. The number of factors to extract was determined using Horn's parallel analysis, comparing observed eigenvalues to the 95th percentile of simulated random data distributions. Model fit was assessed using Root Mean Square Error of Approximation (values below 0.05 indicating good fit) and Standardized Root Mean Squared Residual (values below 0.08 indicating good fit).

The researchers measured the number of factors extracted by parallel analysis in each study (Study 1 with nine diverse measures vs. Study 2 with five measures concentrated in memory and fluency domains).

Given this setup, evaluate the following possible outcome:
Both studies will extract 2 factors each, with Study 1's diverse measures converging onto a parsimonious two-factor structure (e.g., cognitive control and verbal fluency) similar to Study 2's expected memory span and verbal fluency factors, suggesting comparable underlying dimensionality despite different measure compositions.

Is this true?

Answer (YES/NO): NO